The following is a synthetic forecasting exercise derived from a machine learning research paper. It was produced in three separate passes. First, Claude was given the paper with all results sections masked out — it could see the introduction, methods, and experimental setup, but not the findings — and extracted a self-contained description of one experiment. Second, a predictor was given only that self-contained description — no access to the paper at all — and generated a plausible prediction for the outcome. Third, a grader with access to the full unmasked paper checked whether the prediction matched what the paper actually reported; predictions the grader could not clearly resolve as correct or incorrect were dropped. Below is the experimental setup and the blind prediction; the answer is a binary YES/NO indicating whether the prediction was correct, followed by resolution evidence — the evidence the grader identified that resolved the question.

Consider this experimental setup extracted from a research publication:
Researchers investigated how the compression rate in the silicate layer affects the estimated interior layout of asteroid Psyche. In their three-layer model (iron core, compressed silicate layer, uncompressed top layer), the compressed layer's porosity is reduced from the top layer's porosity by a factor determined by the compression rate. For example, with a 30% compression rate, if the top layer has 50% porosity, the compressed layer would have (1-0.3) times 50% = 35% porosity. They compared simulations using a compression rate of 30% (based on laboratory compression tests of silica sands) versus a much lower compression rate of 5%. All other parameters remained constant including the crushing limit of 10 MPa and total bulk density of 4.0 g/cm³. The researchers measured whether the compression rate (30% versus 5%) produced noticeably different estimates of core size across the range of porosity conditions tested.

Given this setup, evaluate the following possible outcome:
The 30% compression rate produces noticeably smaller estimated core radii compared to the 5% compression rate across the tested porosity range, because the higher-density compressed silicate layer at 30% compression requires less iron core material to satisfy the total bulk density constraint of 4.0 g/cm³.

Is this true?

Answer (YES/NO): NO